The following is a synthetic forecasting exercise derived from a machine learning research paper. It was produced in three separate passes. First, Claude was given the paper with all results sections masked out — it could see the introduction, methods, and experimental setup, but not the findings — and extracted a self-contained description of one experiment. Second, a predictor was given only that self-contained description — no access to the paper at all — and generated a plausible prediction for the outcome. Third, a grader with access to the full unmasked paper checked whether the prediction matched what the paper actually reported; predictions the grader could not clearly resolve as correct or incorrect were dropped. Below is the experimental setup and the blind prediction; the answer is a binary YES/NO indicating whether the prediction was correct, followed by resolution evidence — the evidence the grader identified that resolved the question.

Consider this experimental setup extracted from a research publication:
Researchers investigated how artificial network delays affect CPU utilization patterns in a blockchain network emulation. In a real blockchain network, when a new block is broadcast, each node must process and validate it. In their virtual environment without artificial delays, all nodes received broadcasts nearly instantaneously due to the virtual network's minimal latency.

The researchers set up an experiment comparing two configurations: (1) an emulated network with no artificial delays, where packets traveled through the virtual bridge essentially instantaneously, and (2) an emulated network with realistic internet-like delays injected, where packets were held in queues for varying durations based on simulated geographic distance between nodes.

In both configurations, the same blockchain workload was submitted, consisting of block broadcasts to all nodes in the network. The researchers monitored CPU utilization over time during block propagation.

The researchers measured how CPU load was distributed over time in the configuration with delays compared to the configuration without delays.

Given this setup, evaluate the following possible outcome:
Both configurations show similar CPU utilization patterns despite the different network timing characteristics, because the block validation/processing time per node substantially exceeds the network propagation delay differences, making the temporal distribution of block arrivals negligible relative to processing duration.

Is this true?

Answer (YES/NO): NO